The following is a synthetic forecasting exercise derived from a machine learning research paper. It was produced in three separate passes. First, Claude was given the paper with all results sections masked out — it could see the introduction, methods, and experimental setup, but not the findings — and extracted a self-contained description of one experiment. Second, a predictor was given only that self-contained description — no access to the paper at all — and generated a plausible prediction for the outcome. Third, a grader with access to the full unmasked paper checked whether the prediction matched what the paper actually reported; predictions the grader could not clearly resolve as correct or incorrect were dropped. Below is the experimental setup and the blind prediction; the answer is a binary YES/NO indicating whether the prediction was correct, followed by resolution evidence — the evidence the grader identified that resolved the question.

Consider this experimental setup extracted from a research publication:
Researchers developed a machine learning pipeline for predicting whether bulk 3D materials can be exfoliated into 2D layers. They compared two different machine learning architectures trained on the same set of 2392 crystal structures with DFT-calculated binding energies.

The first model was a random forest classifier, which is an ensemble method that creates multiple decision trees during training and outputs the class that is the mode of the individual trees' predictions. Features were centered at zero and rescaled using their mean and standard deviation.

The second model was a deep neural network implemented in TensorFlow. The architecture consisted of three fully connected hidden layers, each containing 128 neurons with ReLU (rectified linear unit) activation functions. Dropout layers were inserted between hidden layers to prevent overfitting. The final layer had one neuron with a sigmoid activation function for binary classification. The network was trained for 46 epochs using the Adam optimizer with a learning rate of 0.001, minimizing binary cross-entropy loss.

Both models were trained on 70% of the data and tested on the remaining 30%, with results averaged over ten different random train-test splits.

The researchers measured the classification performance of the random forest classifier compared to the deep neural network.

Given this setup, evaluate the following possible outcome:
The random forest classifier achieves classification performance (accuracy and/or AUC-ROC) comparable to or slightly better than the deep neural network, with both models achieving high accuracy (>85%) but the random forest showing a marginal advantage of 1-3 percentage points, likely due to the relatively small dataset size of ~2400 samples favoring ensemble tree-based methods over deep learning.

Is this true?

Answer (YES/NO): NO